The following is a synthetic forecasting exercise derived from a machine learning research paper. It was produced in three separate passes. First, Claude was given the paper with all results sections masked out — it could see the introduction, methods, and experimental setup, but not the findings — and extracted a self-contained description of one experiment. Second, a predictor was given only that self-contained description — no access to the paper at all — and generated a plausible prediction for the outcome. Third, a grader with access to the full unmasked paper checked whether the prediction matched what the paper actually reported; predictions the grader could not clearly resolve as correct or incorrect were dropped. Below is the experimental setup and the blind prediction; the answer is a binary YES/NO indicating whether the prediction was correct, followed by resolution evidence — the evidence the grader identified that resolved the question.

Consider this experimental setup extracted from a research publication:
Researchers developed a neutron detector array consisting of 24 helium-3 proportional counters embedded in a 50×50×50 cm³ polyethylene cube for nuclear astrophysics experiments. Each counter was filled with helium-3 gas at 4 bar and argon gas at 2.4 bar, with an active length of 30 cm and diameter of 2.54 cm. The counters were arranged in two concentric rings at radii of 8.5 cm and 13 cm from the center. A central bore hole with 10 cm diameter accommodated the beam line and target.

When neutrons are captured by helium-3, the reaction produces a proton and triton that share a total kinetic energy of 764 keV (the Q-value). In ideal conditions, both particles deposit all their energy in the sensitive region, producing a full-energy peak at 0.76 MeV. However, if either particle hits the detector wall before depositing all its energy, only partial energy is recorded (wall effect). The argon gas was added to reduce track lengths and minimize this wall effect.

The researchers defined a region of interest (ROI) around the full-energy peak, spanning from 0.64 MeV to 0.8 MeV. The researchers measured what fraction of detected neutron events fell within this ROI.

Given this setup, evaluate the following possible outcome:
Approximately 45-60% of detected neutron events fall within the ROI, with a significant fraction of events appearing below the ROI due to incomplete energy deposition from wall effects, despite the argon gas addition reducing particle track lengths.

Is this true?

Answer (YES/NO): NO